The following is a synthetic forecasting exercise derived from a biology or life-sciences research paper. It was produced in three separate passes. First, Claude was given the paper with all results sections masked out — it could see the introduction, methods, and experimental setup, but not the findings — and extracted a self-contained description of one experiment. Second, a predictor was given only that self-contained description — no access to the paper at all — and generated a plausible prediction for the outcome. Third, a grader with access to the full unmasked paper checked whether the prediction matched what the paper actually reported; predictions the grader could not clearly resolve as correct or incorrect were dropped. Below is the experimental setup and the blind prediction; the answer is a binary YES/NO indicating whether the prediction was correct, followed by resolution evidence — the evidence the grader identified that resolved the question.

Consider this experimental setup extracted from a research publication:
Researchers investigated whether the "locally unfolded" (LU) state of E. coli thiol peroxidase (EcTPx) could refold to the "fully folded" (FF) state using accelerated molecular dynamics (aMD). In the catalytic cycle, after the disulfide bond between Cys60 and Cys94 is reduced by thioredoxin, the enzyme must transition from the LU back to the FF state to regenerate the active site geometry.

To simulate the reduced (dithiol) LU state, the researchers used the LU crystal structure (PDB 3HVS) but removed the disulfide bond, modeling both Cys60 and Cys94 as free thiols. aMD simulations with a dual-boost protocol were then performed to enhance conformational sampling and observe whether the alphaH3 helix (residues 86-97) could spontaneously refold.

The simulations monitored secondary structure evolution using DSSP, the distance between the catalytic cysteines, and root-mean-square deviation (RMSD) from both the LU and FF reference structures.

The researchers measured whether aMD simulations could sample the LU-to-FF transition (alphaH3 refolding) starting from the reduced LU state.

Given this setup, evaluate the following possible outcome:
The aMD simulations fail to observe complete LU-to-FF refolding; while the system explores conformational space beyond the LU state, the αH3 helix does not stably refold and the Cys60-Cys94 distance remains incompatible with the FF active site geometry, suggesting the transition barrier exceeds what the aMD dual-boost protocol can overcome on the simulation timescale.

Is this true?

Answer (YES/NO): NO